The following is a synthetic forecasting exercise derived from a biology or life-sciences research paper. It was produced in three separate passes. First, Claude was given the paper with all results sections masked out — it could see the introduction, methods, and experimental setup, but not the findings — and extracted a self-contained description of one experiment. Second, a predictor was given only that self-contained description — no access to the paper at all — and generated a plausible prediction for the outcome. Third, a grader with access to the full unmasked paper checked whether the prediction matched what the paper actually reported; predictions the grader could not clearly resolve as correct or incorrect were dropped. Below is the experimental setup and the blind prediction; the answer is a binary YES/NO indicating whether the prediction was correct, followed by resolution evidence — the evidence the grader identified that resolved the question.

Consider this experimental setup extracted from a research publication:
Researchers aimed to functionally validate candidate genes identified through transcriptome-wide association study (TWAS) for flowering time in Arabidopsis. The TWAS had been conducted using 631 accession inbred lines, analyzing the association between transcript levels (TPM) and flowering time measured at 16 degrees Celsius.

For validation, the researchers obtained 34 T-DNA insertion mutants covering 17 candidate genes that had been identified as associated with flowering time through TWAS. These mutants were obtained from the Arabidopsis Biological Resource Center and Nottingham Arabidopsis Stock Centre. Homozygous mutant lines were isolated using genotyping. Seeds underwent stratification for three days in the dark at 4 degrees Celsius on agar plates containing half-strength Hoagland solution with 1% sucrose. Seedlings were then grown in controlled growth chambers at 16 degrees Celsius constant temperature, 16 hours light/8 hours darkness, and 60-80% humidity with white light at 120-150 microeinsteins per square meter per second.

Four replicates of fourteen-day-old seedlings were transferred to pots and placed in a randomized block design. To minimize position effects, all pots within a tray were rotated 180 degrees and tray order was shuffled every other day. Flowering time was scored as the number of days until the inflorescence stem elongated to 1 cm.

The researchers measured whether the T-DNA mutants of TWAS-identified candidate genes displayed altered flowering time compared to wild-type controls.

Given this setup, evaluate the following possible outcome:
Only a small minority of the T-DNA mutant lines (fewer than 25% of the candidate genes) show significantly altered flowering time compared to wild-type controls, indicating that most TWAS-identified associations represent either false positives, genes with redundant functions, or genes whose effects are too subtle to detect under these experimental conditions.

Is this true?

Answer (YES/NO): NO